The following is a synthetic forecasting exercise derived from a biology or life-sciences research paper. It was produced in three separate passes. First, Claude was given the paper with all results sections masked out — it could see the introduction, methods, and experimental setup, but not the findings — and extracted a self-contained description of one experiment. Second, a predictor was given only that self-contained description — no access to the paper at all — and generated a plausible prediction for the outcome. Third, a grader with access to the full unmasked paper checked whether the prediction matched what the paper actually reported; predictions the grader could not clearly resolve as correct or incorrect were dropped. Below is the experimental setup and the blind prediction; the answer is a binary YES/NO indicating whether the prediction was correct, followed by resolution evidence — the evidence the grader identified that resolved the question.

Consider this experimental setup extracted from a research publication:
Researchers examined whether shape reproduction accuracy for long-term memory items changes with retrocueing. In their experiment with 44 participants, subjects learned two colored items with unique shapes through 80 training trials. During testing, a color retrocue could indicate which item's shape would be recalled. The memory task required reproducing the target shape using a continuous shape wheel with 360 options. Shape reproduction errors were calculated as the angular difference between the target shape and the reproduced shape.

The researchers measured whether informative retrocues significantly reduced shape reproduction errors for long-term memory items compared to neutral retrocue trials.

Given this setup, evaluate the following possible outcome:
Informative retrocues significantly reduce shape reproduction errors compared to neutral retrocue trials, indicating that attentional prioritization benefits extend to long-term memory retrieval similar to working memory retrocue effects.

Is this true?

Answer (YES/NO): NO